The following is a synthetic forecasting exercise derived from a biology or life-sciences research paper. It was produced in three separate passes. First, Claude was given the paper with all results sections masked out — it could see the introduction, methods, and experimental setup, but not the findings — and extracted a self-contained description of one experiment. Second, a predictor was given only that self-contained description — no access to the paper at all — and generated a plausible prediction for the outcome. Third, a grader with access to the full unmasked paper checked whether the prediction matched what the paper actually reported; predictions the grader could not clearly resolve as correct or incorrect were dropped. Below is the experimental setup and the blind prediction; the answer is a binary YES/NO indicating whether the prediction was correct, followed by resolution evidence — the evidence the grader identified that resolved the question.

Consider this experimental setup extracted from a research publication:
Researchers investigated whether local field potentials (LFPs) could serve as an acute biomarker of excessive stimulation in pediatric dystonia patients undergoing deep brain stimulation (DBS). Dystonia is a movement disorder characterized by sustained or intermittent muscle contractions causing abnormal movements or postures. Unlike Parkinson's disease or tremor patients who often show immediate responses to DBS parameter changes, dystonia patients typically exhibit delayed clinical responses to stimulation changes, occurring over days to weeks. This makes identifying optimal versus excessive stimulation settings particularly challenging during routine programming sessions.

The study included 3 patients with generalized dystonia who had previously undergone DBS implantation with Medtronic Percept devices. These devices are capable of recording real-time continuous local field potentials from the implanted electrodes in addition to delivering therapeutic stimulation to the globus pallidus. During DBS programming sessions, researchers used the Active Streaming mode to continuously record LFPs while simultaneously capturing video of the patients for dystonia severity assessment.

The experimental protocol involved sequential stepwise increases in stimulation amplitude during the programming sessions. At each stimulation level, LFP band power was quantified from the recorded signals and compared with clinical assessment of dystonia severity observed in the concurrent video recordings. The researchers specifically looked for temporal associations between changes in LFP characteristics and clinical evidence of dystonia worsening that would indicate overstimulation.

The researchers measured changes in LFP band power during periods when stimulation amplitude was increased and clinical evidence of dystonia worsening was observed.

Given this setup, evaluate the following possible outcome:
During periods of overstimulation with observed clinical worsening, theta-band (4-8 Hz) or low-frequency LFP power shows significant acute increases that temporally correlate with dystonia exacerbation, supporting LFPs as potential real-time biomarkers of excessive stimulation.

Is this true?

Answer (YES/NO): NO